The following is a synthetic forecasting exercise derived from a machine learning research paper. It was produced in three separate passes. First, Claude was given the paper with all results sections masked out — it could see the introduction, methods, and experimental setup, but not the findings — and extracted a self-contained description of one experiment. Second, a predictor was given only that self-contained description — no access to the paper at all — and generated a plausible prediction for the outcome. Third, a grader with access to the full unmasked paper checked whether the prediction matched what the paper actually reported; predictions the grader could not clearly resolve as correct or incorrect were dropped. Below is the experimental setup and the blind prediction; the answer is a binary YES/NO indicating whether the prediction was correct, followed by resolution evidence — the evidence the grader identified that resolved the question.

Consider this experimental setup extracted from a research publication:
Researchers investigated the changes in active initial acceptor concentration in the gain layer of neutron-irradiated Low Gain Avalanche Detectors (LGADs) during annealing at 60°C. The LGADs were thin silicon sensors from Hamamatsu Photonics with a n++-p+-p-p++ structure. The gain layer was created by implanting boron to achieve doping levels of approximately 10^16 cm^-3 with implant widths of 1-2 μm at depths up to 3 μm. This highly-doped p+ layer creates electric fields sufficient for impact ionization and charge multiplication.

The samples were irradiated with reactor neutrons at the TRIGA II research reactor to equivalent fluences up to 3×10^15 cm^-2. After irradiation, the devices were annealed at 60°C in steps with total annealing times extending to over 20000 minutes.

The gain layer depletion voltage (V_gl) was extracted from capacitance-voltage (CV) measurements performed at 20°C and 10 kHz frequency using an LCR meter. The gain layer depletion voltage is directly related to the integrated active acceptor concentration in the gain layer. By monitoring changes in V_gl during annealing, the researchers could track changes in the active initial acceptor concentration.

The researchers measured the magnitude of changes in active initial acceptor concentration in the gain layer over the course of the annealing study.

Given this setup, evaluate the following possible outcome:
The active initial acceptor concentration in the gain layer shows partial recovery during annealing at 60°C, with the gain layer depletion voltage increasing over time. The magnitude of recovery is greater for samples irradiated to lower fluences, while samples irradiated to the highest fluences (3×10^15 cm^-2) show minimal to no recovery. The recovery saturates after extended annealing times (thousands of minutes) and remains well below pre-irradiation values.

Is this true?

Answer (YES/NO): NO